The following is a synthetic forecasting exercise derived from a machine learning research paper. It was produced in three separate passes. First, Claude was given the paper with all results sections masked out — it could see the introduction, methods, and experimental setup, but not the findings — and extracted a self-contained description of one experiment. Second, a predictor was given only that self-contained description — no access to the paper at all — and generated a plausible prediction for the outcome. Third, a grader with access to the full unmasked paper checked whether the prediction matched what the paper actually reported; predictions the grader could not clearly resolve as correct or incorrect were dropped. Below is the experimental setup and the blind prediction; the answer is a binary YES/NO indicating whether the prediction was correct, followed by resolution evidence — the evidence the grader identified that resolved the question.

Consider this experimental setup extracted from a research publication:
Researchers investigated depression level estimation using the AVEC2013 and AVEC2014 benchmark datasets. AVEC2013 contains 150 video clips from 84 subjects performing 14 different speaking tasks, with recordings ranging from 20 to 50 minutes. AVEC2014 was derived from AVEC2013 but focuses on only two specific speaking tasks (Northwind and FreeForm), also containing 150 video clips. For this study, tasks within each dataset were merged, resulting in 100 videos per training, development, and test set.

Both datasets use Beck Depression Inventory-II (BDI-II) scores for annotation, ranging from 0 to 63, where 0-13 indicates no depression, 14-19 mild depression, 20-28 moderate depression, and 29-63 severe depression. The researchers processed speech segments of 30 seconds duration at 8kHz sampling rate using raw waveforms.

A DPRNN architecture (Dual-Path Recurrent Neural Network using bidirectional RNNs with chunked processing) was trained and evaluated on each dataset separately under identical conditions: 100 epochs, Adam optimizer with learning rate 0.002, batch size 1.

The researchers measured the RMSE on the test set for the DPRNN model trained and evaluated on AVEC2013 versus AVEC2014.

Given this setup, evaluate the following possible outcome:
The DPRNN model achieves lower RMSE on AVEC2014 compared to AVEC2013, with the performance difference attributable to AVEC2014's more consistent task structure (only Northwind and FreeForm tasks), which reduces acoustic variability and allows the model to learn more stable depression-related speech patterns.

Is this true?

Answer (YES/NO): NO